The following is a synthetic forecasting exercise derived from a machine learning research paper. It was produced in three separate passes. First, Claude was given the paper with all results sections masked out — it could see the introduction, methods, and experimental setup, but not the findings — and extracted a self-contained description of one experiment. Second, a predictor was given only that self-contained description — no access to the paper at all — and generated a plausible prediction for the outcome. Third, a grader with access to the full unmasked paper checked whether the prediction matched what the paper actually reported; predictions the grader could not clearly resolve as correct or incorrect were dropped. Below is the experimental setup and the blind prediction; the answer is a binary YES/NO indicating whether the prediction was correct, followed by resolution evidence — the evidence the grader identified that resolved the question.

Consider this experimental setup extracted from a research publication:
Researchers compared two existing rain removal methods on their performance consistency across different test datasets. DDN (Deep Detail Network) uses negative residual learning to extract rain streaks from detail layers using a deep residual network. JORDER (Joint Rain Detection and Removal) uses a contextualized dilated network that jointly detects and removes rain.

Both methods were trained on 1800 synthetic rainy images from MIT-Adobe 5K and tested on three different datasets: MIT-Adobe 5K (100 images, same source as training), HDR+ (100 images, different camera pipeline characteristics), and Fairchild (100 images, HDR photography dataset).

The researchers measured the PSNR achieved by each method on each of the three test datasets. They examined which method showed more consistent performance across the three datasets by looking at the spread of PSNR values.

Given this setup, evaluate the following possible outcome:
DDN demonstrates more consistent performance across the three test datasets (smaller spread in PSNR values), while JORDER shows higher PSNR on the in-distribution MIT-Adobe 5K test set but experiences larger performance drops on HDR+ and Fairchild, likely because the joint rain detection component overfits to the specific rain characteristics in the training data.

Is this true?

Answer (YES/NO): NO